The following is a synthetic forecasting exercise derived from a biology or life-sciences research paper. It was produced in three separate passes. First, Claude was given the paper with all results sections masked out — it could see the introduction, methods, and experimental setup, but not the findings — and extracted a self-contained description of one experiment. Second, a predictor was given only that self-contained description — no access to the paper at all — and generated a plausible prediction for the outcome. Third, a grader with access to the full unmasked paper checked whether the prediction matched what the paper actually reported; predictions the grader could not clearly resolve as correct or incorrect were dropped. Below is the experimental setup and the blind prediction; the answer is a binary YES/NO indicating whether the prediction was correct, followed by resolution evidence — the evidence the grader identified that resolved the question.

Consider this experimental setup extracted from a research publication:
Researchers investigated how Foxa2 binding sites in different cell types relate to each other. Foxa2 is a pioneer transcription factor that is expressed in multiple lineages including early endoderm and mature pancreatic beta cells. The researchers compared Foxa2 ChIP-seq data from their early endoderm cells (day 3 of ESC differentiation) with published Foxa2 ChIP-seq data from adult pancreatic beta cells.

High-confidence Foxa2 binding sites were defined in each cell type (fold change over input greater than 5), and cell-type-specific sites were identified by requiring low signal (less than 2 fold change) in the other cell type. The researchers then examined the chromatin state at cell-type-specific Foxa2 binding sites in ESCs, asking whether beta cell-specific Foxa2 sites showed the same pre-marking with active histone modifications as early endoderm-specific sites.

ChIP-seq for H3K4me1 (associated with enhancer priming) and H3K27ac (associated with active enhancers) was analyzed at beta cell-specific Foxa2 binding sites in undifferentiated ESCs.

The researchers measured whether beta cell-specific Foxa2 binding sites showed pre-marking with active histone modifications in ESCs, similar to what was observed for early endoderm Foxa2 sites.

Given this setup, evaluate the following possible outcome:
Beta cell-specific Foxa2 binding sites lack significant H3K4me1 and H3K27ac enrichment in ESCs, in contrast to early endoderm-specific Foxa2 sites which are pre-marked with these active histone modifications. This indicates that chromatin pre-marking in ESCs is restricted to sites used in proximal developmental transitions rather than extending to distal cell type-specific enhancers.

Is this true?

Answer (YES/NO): YES